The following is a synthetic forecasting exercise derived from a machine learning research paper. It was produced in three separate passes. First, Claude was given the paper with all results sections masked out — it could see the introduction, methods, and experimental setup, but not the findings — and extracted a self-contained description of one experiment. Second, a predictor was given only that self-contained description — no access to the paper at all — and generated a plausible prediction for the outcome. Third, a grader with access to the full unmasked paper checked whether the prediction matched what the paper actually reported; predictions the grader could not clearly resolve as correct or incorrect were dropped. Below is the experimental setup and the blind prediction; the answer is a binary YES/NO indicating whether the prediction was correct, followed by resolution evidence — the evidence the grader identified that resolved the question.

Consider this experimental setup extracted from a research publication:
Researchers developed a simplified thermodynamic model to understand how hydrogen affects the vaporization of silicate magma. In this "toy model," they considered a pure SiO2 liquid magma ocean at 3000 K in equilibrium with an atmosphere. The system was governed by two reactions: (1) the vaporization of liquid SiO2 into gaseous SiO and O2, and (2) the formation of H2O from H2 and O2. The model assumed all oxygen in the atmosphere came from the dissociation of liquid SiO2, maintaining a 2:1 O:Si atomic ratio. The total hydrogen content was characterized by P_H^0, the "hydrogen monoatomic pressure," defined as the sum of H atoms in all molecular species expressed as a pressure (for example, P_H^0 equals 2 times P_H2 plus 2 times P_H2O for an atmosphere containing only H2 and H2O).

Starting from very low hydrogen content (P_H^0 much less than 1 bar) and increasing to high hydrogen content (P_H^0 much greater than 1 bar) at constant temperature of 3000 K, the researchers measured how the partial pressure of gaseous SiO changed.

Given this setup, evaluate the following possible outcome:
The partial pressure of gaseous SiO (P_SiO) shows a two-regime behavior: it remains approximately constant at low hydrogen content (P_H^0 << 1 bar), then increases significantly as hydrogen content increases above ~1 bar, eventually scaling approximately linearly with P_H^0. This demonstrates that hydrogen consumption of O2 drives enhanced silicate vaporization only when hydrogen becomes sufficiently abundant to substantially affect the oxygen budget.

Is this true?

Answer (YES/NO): NO